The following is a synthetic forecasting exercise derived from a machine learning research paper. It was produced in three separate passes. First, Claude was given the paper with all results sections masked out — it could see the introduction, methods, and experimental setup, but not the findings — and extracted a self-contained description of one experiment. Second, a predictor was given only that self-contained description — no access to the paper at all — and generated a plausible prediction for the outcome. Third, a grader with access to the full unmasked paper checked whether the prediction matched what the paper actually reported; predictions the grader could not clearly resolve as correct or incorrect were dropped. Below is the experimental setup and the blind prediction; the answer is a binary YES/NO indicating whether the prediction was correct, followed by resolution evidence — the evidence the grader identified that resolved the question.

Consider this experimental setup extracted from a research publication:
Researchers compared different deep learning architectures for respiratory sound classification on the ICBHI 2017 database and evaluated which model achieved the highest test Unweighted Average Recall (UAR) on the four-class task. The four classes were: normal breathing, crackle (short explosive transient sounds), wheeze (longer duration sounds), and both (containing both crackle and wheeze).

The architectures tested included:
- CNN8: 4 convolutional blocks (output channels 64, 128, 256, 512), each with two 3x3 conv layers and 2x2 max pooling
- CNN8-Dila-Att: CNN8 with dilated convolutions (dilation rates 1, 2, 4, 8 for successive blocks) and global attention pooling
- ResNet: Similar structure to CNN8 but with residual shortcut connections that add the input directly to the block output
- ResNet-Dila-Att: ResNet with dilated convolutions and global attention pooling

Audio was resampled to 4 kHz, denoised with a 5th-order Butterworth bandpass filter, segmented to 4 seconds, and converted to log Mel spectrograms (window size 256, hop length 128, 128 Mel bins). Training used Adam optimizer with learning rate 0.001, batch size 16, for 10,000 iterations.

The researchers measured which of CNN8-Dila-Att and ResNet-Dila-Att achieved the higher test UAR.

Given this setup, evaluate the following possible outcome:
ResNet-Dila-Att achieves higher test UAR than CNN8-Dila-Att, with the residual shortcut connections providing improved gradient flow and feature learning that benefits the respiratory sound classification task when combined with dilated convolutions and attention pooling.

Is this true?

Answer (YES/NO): YES